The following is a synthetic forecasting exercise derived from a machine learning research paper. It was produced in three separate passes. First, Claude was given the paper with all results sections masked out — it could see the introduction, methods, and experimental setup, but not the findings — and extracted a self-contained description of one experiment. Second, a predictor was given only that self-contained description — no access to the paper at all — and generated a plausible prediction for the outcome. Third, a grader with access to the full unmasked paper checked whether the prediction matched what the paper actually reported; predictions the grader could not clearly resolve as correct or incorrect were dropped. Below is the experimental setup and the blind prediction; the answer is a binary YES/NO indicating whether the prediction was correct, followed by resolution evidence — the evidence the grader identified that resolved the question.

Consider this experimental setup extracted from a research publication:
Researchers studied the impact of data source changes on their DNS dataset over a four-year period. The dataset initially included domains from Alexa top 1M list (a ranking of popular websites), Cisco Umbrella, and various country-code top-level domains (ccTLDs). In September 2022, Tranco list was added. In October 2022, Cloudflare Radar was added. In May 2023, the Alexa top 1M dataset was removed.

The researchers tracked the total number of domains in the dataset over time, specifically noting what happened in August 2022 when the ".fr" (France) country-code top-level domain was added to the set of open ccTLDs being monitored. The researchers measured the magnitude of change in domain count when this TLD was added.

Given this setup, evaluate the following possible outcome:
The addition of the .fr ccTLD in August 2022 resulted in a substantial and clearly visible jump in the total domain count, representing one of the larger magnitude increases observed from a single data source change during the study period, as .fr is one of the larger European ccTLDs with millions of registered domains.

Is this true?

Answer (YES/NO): YES